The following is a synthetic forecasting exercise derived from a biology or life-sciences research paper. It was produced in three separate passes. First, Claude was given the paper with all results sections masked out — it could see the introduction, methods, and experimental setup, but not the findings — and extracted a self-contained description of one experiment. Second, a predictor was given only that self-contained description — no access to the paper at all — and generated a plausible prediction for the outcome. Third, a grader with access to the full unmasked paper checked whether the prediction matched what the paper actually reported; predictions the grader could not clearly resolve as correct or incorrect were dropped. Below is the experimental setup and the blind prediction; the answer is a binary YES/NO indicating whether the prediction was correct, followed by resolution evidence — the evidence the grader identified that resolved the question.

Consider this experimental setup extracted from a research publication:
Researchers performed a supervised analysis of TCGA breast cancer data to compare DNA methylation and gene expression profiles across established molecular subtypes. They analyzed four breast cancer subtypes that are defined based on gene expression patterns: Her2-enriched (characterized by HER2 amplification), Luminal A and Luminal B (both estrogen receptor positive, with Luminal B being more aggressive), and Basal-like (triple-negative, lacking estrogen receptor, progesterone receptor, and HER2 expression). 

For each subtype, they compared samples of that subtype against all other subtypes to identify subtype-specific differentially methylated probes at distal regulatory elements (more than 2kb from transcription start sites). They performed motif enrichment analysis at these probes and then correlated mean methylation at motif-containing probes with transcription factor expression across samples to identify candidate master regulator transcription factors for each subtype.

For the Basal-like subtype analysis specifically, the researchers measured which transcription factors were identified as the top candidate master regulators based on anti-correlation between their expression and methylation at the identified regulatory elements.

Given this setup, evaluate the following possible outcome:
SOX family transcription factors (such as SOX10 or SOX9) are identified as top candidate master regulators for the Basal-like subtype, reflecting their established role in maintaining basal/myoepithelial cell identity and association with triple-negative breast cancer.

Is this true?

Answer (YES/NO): NO